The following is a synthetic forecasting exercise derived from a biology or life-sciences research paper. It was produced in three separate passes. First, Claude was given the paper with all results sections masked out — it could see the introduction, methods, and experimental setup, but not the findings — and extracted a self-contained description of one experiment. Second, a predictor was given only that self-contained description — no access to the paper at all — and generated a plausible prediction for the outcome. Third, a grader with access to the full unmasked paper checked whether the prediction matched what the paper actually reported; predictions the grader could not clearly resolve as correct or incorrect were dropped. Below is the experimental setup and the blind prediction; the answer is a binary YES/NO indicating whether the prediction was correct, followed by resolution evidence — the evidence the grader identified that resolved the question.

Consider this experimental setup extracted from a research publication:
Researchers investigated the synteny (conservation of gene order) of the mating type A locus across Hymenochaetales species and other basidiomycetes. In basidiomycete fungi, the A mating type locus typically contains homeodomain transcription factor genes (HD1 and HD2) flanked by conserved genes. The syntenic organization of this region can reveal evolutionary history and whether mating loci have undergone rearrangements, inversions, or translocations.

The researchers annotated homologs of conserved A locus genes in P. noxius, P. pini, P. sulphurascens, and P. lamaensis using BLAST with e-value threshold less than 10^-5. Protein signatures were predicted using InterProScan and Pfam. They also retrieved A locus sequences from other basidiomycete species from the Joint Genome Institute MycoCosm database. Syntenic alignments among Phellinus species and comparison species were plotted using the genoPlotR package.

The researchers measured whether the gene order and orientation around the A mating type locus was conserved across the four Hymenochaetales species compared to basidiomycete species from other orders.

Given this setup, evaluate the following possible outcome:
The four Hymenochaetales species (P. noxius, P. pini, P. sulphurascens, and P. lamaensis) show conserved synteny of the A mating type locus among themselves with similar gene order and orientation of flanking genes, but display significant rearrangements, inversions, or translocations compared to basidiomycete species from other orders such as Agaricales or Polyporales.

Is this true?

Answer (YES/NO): NO